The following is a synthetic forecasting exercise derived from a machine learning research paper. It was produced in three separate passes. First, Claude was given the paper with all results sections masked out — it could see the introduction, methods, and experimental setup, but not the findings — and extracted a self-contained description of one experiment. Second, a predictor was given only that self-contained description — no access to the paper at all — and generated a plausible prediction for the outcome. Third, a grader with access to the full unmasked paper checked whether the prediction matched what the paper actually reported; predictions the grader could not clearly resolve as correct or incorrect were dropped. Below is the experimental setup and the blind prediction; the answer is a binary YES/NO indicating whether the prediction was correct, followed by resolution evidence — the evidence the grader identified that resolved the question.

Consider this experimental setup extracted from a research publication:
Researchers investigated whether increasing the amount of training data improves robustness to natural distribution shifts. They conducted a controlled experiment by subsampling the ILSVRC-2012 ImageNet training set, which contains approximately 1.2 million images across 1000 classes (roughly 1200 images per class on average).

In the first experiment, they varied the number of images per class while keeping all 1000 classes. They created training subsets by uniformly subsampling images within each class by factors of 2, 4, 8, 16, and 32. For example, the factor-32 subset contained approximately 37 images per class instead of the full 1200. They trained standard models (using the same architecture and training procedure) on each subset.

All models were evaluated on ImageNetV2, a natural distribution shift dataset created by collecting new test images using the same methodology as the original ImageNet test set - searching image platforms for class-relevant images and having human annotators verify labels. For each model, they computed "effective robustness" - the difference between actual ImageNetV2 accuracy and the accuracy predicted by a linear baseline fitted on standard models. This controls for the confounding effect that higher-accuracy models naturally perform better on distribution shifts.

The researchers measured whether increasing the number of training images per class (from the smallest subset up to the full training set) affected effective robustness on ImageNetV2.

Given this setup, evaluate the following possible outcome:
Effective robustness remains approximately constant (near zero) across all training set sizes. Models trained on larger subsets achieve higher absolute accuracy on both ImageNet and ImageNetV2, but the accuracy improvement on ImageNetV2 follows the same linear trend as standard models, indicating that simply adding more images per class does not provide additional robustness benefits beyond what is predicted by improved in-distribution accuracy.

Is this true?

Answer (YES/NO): YES